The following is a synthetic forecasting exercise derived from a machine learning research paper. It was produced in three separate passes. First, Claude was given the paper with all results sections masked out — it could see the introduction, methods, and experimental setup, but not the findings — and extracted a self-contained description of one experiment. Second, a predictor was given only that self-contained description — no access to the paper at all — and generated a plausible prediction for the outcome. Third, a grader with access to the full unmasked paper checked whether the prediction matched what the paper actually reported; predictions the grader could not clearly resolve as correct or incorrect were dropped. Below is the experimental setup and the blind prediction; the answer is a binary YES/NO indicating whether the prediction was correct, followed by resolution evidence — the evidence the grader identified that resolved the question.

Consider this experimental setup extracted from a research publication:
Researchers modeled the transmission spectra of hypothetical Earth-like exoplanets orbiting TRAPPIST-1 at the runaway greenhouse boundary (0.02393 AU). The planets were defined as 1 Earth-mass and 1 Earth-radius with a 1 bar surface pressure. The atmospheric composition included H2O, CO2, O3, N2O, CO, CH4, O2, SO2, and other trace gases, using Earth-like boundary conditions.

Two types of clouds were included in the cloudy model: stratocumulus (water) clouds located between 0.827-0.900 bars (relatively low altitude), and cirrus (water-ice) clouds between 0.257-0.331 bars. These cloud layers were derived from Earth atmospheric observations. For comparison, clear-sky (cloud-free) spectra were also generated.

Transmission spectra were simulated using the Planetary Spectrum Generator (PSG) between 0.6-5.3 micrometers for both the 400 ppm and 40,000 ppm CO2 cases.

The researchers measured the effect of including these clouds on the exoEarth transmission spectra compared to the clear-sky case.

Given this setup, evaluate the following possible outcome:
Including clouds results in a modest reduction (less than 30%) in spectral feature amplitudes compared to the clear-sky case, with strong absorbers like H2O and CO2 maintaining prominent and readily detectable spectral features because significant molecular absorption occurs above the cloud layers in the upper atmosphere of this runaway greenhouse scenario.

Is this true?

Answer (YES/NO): NO